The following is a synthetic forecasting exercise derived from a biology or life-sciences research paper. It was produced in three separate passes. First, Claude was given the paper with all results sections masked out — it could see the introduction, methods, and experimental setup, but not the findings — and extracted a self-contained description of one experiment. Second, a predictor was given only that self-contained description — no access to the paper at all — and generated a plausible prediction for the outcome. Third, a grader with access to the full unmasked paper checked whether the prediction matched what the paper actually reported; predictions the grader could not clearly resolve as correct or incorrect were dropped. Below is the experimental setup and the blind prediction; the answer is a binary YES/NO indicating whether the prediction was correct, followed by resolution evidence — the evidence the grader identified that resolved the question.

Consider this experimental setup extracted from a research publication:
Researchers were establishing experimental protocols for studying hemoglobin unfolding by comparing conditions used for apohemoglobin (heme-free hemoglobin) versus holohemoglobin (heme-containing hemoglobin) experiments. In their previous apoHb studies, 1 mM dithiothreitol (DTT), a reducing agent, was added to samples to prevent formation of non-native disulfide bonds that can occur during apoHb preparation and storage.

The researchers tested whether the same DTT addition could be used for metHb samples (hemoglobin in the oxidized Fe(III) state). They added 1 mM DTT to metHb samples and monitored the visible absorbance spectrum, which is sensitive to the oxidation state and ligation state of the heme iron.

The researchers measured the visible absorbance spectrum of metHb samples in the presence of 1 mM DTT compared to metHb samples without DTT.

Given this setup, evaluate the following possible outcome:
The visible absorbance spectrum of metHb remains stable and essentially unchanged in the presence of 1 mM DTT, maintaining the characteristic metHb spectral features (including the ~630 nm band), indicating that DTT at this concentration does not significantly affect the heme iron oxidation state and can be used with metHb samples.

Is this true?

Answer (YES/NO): NO